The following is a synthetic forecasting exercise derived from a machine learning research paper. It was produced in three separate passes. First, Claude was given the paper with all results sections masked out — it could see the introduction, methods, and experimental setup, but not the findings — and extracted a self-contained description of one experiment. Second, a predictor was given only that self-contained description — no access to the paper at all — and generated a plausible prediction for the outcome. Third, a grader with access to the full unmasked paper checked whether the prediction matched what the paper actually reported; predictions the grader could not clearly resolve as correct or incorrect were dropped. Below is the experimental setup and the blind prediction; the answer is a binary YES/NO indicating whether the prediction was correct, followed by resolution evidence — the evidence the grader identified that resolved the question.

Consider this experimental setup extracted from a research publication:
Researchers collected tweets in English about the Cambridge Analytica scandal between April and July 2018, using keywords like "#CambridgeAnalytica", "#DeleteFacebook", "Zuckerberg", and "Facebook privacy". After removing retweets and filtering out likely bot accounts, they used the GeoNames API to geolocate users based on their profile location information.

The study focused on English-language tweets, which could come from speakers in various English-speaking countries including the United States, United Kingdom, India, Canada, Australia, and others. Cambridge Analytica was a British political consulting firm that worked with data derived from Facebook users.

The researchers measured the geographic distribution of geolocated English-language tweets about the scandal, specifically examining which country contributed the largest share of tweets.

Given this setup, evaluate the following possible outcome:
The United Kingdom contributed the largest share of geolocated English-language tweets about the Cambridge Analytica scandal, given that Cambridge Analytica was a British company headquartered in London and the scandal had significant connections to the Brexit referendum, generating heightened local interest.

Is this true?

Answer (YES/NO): NO